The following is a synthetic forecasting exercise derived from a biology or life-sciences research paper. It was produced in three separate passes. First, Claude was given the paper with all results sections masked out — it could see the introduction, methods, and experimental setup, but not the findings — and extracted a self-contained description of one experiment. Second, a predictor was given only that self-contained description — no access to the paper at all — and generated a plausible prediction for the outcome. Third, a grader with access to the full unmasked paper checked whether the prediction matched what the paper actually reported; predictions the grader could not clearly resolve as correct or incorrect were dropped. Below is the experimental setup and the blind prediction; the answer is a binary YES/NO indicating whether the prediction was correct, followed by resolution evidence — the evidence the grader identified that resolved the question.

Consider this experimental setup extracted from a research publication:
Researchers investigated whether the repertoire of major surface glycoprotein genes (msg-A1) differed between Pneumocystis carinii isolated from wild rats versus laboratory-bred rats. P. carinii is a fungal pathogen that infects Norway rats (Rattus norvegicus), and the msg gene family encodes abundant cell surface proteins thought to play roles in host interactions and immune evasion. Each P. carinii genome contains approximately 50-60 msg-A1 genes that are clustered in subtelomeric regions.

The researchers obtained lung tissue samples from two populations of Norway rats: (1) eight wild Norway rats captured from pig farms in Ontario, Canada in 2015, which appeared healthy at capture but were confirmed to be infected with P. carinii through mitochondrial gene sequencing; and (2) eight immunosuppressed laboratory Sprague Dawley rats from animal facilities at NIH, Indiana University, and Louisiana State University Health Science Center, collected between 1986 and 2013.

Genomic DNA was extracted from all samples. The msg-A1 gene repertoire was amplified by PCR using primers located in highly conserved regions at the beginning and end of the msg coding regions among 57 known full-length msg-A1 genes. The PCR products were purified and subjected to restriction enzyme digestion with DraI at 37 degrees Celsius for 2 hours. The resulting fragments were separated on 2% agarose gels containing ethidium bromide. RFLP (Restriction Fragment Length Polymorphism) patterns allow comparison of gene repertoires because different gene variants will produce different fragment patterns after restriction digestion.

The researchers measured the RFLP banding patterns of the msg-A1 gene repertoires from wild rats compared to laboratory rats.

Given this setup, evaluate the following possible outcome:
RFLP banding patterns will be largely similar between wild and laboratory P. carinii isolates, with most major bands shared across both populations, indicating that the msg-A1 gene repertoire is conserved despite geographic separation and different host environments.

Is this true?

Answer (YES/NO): NO